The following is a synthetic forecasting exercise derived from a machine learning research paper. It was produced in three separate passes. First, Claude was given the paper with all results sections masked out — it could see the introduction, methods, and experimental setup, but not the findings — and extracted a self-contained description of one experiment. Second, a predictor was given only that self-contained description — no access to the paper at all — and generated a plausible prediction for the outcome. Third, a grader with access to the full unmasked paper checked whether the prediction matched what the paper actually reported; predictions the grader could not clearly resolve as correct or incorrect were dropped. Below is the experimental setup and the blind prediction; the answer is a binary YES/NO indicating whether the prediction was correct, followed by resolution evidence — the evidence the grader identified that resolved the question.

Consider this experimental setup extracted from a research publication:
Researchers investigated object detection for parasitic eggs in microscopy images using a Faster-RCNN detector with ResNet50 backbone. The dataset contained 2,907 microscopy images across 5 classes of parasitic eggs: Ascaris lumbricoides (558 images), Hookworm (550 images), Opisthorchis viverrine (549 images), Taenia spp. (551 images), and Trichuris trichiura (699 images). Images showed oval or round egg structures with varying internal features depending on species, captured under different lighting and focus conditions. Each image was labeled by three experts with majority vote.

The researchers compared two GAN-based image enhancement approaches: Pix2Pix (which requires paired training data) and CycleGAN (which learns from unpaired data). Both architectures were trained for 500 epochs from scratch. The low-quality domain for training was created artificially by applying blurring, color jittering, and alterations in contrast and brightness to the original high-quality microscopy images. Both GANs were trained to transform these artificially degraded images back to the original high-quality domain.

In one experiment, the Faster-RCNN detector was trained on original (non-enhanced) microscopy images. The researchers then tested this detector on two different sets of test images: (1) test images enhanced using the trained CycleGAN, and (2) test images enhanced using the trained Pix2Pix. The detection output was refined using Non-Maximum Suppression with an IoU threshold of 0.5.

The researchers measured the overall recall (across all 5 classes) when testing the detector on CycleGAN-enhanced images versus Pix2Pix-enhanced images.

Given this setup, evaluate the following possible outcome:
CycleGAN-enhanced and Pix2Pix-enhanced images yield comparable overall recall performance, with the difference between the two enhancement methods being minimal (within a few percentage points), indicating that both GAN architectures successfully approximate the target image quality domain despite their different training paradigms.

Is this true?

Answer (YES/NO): NO